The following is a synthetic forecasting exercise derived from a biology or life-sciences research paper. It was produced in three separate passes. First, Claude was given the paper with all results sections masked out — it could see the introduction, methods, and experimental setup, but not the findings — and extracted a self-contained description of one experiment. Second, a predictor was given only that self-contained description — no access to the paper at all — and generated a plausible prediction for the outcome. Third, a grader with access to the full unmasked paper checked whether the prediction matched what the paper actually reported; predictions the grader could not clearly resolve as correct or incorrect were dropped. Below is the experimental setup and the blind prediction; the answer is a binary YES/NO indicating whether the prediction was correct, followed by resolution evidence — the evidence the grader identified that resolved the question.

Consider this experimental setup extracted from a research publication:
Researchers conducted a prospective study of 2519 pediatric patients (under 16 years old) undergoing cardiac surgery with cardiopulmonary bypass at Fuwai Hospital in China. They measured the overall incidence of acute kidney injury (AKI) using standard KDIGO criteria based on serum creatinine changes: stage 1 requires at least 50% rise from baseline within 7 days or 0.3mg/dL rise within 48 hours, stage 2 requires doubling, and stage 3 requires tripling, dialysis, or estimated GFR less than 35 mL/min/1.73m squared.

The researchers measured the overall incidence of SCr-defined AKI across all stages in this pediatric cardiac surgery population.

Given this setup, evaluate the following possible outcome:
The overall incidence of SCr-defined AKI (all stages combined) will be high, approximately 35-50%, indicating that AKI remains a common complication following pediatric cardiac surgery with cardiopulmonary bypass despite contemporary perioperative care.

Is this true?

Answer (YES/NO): NO